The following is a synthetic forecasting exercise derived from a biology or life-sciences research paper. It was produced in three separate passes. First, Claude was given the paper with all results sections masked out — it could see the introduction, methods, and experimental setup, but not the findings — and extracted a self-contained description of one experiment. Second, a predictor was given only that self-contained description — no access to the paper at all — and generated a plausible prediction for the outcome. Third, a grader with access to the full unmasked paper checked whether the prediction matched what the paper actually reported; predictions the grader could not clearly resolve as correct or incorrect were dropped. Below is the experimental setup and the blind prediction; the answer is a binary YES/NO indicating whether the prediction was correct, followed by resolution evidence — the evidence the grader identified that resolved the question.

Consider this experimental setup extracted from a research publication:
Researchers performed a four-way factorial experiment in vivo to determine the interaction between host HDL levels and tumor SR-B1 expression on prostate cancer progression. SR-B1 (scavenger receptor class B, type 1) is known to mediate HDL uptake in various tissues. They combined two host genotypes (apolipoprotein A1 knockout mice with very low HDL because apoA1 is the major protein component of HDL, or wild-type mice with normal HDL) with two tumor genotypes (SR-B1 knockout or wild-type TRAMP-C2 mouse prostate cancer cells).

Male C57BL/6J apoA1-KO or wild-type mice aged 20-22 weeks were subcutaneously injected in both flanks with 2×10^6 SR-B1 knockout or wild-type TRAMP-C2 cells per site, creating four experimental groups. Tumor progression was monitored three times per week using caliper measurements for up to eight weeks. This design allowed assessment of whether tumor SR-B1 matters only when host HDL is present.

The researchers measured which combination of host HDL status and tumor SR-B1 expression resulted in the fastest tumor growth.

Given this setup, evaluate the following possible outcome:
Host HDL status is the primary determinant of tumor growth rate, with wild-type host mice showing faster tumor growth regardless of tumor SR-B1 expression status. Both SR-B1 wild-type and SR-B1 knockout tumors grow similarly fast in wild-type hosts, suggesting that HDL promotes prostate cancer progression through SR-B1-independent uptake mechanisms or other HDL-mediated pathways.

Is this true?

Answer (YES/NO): NO